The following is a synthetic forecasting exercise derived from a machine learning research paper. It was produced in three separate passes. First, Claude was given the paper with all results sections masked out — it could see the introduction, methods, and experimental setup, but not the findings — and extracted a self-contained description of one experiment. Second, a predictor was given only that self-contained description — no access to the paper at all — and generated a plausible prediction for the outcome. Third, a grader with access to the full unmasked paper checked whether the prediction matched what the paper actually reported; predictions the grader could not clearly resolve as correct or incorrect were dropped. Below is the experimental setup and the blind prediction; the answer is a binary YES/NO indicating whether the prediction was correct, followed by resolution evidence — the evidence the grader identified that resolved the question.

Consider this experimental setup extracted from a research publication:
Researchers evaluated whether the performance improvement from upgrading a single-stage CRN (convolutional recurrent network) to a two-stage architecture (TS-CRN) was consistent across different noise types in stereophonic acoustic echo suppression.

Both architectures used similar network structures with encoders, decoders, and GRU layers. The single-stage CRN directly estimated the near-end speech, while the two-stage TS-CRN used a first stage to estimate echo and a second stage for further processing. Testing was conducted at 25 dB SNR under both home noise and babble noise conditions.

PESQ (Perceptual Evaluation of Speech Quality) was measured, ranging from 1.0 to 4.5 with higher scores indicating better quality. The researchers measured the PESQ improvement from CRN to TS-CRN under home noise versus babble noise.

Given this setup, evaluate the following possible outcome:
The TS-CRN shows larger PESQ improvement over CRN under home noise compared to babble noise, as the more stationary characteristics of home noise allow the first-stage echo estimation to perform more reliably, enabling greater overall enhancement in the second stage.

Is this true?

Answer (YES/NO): NO